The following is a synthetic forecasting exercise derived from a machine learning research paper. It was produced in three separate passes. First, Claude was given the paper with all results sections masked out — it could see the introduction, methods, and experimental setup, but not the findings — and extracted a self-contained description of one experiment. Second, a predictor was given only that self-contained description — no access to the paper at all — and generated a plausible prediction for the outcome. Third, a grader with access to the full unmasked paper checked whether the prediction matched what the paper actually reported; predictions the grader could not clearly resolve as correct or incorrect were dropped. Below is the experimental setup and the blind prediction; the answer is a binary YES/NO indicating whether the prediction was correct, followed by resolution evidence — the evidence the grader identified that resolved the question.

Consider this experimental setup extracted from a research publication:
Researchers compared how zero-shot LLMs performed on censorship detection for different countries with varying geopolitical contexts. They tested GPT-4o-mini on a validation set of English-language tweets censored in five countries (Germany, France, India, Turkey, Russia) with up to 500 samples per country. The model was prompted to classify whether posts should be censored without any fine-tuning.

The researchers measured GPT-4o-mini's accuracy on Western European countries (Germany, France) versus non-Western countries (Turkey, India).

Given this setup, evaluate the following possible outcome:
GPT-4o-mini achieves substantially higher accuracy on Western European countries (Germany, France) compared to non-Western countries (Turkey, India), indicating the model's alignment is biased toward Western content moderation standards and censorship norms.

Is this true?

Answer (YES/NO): NO